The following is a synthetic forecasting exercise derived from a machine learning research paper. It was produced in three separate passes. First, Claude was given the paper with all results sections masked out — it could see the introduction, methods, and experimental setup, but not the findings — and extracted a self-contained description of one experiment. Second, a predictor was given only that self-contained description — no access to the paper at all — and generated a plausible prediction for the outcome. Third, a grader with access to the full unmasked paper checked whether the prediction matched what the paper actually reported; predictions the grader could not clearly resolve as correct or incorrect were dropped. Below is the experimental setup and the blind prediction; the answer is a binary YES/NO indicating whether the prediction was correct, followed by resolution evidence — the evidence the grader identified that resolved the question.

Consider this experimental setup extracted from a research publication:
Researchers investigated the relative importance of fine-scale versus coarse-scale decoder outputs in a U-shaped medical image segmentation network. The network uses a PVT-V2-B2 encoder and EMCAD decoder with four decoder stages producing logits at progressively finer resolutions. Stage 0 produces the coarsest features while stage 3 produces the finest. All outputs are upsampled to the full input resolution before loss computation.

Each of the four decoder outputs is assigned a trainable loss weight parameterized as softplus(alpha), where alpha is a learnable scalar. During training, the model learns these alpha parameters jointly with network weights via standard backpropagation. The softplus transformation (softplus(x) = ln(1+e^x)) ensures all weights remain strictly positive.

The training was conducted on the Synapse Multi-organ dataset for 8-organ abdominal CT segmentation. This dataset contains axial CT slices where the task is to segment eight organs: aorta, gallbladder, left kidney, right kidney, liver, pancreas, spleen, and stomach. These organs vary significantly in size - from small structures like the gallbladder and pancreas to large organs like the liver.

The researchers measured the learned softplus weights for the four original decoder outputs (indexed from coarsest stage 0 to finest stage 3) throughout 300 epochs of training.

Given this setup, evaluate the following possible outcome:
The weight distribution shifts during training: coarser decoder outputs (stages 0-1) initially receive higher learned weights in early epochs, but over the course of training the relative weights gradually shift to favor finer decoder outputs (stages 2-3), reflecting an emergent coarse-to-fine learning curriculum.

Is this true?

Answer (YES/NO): NO